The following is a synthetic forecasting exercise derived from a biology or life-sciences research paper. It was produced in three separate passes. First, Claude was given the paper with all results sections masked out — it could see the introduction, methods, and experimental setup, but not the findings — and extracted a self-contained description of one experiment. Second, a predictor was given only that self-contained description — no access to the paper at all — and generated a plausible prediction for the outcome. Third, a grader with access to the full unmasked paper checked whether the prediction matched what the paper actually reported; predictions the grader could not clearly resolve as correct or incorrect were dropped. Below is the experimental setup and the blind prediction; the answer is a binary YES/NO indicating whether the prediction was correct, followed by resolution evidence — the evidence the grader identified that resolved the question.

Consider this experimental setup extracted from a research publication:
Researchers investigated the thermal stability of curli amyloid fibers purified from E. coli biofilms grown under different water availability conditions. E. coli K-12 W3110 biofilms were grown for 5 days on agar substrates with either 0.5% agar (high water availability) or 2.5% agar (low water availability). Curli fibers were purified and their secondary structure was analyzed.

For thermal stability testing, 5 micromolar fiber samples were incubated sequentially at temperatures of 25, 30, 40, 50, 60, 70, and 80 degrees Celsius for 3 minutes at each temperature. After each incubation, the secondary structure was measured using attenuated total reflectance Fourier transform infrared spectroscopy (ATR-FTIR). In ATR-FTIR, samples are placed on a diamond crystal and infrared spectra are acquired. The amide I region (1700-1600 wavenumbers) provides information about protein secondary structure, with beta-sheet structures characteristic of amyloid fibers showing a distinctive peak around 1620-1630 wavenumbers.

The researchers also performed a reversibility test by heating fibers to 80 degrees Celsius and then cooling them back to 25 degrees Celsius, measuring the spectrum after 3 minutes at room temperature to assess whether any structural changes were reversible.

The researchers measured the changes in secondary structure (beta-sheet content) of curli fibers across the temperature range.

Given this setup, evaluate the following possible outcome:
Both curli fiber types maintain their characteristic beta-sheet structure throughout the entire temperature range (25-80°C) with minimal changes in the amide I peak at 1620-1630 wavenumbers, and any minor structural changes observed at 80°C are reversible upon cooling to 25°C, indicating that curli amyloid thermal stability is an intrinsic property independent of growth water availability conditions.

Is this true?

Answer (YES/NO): YES